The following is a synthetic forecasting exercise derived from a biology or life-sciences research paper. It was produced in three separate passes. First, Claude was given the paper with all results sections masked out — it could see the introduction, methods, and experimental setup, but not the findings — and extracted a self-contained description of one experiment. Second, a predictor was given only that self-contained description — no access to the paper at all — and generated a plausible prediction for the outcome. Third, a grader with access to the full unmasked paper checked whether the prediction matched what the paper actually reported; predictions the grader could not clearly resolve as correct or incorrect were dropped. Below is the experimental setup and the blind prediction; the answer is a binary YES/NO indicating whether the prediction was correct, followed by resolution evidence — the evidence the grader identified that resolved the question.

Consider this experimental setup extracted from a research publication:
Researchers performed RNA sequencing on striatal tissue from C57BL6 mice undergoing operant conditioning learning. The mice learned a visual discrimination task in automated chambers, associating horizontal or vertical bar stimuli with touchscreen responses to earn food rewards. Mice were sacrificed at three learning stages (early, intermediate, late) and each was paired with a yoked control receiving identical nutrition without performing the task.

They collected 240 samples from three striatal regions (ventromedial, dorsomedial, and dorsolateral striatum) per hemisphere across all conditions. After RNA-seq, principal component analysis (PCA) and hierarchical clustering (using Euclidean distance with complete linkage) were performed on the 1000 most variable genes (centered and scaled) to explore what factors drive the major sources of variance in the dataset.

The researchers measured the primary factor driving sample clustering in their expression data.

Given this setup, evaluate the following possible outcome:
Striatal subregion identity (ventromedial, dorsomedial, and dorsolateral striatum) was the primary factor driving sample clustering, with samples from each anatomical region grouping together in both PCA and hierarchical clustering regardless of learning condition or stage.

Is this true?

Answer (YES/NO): YES